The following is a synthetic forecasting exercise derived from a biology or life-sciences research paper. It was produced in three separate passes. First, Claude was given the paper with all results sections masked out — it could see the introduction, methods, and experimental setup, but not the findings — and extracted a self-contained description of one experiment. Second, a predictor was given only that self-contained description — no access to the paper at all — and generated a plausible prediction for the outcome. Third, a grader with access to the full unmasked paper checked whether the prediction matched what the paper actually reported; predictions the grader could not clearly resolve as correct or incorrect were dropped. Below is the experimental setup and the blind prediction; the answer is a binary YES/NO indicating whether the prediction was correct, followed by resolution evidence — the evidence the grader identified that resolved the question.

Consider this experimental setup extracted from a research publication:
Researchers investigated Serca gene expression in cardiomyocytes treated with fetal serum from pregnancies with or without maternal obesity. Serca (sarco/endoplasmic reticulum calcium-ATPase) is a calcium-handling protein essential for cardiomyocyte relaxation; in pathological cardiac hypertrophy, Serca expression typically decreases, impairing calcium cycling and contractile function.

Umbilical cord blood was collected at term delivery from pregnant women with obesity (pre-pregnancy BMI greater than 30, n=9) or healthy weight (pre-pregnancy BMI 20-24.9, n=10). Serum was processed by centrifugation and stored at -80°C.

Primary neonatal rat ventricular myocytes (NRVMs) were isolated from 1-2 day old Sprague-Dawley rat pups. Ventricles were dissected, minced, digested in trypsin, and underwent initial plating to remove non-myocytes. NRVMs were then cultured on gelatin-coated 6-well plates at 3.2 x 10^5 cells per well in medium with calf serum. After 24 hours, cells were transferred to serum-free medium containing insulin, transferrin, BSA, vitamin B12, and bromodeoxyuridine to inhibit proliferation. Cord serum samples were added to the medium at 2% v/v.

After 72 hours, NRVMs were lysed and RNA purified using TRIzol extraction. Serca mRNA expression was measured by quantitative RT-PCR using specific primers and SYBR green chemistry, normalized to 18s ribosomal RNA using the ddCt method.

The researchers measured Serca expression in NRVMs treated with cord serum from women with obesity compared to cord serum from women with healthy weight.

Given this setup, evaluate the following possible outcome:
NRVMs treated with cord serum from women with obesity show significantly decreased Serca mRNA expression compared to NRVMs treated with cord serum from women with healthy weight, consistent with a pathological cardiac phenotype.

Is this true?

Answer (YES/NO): NO